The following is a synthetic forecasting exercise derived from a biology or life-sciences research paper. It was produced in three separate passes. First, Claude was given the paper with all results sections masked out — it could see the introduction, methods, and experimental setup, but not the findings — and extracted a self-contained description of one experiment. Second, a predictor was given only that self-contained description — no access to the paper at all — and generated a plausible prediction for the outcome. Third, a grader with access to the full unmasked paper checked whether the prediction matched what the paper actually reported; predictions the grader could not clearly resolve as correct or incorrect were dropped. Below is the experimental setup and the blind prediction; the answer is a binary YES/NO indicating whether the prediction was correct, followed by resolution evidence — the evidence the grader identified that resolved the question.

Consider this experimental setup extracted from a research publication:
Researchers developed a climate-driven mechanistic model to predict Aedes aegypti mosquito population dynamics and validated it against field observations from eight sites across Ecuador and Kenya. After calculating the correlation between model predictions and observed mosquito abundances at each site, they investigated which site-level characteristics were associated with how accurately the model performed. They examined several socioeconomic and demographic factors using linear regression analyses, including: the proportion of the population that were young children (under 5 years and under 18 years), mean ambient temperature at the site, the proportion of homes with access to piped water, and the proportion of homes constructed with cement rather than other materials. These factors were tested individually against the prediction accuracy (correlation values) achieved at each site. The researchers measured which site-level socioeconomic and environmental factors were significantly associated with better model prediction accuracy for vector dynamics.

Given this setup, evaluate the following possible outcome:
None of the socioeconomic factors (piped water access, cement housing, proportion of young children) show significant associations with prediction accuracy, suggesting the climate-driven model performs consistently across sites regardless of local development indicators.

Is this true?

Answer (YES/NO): NO